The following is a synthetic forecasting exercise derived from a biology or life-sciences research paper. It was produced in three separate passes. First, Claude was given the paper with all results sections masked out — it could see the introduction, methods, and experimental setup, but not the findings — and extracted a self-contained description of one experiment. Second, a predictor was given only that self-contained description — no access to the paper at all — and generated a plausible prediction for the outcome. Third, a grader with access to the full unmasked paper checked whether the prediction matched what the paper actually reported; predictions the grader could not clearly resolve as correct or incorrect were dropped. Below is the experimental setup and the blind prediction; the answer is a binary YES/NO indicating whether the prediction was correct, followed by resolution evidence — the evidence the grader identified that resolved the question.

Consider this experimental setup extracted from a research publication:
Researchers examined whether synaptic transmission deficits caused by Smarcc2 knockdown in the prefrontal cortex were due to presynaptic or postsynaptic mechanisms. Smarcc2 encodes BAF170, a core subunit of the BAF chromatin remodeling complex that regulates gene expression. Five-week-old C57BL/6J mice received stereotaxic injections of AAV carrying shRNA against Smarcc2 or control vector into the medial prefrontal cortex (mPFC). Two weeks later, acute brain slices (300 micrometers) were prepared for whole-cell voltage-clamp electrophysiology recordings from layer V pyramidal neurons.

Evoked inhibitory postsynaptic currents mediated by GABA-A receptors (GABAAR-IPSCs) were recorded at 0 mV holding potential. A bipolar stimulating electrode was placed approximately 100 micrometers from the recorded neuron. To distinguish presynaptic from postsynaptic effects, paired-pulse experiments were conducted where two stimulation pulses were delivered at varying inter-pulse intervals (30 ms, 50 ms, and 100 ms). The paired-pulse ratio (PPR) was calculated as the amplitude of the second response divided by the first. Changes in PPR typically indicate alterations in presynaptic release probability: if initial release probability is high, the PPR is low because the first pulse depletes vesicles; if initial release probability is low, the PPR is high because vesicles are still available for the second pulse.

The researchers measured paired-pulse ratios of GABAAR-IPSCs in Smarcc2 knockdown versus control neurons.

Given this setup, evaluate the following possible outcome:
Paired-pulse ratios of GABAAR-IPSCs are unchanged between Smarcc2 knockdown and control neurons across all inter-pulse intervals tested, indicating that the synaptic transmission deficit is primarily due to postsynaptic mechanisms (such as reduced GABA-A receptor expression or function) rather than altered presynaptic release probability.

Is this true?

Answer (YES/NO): YES